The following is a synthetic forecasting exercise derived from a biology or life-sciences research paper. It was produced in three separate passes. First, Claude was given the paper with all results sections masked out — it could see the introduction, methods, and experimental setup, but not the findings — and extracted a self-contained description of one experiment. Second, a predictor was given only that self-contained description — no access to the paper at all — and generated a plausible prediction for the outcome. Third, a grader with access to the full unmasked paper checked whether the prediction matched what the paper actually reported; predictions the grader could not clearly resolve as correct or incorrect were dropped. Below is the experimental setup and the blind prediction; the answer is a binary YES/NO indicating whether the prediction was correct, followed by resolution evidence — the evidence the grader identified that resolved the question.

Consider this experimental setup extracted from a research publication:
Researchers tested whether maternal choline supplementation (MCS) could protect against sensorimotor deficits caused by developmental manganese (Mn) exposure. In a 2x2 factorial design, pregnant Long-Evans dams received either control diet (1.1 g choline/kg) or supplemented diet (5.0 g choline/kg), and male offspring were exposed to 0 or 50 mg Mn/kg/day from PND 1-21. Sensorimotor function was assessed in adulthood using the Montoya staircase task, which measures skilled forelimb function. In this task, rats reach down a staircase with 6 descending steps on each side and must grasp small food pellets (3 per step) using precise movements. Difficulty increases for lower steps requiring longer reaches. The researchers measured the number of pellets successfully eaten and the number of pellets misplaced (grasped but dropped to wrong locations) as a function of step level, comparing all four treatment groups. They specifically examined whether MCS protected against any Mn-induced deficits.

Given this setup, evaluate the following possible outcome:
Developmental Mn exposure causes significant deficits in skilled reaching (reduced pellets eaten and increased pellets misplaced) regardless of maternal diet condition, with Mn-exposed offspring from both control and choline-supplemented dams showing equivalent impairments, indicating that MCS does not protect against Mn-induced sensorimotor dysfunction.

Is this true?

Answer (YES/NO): YES